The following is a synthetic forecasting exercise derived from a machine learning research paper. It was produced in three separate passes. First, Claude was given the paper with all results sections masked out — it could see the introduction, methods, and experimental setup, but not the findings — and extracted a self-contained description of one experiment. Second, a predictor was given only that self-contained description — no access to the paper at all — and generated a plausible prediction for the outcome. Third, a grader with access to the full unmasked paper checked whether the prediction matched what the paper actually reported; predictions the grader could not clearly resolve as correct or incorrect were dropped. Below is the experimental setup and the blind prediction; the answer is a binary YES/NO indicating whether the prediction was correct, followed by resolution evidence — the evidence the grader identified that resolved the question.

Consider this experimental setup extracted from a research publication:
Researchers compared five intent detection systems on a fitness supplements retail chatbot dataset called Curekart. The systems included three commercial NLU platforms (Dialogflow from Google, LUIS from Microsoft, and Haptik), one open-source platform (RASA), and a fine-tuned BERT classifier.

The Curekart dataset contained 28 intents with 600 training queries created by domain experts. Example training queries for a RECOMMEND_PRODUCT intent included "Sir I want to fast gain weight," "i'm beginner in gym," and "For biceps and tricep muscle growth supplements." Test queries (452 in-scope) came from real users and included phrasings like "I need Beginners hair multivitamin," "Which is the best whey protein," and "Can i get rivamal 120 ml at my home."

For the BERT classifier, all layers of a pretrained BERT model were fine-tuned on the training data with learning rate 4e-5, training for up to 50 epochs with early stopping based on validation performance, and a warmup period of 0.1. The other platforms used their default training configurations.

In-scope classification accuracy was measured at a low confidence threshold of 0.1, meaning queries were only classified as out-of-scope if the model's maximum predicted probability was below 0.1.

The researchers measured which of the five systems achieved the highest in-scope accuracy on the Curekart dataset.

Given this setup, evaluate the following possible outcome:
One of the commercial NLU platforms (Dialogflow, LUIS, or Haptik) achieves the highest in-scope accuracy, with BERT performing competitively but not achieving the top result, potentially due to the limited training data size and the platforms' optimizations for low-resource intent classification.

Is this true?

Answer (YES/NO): NO